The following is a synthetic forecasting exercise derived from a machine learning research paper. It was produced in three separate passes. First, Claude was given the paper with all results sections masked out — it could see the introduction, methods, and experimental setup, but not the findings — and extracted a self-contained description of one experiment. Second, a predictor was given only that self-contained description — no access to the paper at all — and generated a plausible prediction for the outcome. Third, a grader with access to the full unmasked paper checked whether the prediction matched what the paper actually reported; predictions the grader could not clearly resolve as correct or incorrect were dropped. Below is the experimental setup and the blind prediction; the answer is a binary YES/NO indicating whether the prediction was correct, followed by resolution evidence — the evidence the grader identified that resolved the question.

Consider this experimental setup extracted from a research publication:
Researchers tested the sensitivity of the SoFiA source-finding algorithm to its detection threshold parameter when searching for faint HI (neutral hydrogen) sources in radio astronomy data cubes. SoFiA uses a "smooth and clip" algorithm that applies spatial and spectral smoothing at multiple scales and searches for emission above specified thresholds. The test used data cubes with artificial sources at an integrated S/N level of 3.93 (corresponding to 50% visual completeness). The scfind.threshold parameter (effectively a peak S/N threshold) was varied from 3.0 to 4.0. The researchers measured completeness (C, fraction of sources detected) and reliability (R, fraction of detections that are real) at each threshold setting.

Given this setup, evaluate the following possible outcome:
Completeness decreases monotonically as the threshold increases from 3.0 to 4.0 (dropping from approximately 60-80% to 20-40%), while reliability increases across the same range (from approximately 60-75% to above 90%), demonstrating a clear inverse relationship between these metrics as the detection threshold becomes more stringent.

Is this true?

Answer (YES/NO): NO